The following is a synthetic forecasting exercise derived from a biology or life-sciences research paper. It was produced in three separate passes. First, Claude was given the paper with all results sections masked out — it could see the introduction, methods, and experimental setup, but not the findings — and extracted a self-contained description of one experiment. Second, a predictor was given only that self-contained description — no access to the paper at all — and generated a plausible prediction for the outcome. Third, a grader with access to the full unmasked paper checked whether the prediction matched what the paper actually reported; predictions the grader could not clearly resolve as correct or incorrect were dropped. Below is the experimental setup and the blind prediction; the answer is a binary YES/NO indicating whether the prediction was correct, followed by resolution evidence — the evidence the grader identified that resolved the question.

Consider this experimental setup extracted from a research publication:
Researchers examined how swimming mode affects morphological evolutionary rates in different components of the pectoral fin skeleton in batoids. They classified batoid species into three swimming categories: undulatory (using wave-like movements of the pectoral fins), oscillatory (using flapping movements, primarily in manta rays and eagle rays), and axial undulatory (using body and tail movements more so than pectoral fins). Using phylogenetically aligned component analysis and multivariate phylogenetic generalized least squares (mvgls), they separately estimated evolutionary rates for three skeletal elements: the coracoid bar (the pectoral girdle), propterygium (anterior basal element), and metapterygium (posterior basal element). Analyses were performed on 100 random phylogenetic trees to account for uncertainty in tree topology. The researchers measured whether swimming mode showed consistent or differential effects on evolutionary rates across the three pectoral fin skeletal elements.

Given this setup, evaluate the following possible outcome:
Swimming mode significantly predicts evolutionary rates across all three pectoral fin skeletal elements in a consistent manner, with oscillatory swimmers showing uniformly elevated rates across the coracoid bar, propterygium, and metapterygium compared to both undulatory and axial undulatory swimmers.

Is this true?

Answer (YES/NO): NO